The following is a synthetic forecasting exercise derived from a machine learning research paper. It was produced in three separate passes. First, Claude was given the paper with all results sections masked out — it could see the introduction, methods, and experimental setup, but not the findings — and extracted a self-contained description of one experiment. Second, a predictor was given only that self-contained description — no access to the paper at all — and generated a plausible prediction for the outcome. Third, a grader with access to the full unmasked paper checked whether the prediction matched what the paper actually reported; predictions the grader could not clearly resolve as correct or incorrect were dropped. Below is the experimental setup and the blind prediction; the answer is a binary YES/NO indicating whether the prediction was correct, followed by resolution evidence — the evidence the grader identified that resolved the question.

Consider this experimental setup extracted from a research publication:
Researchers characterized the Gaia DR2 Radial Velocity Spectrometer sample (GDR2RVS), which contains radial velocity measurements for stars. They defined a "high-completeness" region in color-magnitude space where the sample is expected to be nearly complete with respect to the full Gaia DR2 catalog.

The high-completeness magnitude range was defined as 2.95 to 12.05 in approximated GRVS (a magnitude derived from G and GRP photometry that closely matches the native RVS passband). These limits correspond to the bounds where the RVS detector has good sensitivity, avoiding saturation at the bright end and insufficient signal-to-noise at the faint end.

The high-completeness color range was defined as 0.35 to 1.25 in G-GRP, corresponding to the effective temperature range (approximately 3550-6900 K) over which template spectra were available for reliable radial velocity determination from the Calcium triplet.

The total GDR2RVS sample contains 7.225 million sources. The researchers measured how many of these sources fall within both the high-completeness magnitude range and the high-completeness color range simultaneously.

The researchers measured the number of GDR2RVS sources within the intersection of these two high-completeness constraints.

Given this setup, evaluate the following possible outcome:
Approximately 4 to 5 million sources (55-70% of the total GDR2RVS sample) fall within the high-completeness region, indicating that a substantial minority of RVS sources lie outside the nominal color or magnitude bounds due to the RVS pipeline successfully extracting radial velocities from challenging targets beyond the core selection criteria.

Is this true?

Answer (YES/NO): NO